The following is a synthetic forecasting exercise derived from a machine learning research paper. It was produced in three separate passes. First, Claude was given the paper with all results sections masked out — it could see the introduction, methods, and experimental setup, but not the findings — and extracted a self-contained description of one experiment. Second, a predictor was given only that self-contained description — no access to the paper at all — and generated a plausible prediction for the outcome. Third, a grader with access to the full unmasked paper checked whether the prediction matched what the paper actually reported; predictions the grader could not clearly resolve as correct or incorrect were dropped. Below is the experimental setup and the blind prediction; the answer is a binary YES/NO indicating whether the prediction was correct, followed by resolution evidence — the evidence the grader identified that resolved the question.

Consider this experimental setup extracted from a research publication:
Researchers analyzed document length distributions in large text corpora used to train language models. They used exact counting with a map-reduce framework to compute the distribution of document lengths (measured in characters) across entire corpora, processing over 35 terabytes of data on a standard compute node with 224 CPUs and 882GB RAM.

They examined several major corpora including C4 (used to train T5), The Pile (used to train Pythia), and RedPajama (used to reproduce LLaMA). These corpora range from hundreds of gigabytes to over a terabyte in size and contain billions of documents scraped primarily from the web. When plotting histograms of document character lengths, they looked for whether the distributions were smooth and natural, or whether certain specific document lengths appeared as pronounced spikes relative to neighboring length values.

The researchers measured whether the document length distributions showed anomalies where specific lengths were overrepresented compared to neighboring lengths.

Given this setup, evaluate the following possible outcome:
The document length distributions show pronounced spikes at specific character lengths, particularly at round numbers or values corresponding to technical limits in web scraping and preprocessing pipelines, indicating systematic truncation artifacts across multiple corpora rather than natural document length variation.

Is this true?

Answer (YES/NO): YES